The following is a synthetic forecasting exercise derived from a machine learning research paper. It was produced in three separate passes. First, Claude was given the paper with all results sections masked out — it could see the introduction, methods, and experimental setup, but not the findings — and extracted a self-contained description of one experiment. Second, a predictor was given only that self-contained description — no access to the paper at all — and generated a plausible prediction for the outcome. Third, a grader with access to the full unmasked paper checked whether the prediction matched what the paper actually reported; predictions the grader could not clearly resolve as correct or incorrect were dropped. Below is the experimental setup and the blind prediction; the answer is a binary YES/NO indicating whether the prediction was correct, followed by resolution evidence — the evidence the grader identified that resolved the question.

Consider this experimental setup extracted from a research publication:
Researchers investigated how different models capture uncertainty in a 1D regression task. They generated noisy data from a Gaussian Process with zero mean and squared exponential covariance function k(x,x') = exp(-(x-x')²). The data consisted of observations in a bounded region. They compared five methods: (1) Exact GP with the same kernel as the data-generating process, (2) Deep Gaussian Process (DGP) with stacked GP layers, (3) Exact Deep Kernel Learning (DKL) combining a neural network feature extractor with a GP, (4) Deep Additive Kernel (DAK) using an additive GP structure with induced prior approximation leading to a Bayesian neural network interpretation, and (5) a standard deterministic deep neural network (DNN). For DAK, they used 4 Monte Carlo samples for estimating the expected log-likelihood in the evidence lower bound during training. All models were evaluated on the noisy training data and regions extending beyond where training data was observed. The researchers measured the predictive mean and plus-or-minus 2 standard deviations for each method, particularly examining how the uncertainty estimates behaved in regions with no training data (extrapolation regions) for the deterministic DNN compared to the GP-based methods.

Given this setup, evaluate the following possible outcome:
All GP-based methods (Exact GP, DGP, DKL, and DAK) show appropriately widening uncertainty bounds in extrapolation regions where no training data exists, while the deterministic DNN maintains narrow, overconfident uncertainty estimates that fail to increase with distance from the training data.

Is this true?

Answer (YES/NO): NO